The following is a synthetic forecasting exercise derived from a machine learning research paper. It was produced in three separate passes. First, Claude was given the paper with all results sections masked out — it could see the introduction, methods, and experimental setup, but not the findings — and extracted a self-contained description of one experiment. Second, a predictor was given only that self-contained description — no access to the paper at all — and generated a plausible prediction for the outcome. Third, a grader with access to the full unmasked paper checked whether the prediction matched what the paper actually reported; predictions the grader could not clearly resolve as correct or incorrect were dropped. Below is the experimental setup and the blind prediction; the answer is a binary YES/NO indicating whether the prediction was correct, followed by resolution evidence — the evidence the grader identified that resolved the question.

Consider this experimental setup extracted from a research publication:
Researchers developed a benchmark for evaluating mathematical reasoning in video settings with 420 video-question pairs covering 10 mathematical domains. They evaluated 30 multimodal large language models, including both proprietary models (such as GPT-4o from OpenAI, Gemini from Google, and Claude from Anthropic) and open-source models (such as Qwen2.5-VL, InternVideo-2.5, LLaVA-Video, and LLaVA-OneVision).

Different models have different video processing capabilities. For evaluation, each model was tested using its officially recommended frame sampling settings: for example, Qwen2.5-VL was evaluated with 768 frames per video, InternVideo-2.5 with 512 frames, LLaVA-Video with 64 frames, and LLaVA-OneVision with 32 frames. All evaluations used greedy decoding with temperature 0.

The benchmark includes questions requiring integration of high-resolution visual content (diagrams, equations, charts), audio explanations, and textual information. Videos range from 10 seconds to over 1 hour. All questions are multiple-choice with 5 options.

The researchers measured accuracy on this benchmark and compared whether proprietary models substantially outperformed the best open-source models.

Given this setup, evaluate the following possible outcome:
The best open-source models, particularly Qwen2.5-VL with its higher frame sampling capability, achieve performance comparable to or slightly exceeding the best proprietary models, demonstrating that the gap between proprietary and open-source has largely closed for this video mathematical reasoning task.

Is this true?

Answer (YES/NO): NO